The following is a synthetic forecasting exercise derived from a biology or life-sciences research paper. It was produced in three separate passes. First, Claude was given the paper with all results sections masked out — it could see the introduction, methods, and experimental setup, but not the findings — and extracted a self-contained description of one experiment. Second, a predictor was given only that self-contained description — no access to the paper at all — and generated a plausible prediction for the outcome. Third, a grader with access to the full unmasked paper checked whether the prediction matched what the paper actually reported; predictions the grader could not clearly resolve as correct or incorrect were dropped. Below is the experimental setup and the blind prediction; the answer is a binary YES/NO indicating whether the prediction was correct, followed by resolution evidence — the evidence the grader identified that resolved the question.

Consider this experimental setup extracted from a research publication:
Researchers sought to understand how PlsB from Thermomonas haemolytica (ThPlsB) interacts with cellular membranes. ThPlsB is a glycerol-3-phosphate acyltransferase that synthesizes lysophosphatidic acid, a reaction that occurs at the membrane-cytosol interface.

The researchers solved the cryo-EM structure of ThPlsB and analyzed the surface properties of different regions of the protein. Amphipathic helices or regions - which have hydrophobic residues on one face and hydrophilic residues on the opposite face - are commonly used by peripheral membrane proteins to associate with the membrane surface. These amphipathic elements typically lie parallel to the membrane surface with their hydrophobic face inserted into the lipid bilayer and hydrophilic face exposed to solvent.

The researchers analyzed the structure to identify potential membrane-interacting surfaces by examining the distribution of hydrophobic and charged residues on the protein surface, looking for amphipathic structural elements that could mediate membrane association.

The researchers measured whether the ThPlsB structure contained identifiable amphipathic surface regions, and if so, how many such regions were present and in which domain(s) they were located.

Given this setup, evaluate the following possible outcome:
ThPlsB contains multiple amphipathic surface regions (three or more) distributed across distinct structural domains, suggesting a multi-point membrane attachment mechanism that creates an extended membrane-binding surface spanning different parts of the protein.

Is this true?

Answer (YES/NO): NO